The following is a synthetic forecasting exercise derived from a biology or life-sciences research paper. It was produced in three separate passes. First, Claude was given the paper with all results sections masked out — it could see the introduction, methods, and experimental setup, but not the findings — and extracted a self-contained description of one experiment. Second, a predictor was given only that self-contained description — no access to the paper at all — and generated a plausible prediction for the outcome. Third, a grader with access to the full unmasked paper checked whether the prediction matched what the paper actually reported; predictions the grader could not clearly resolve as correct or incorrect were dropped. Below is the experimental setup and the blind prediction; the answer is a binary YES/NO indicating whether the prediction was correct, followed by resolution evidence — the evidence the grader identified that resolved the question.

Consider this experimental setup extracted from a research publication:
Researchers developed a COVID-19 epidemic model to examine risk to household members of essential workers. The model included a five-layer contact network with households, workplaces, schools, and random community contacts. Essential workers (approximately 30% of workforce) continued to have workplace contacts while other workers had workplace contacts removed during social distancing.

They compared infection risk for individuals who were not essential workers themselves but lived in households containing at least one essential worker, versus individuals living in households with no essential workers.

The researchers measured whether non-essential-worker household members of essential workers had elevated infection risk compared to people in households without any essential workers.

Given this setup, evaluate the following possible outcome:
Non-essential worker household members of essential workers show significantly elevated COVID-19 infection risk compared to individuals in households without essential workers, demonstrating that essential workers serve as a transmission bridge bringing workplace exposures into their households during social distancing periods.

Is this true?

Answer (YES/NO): YES